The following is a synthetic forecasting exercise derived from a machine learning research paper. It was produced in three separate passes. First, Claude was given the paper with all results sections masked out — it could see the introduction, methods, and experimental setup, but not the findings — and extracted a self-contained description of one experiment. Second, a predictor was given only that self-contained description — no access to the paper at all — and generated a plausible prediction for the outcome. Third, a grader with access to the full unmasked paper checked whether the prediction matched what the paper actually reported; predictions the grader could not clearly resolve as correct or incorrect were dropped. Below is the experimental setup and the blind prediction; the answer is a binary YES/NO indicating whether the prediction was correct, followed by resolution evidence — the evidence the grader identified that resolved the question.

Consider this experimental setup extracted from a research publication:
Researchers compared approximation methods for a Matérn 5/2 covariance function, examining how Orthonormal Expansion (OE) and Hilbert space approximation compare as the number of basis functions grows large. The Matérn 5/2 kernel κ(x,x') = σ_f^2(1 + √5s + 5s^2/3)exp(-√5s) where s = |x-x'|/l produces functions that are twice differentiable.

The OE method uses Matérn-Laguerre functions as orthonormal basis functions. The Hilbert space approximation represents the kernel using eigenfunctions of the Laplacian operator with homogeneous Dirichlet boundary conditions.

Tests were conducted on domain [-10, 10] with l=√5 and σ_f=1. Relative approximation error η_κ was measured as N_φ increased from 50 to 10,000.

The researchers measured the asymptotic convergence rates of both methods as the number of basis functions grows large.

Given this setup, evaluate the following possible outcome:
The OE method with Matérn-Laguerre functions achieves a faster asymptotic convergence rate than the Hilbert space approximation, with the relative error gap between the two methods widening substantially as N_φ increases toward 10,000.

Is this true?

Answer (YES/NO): NO